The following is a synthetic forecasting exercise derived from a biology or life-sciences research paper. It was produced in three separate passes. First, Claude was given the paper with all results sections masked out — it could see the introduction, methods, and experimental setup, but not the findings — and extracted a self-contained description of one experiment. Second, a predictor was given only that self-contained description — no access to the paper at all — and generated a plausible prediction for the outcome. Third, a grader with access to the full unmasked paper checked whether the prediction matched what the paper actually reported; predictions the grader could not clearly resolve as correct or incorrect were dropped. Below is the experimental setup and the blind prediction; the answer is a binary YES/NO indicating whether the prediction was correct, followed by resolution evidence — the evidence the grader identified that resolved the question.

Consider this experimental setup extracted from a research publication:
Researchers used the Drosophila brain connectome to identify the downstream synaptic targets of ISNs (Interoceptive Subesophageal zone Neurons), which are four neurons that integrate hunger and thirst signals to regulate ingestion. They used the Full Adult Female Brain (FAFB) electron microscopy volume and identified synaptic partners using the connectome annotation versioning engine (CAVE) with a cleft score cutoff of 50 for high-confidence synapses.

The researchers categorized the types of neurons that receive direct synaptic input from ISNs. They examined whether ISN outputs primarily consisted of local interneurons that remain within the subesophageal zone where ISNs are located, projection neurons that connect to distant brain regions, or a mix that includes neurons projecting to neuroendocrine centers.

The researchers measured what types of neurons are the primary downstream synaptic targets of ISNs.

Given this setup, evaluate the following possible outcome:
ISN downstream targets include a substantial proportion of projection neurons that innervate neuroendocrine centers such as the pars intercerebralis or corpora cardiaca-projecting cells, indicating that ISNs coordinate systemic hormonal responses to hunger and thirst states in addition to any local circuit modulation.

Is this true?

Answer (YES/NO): YES